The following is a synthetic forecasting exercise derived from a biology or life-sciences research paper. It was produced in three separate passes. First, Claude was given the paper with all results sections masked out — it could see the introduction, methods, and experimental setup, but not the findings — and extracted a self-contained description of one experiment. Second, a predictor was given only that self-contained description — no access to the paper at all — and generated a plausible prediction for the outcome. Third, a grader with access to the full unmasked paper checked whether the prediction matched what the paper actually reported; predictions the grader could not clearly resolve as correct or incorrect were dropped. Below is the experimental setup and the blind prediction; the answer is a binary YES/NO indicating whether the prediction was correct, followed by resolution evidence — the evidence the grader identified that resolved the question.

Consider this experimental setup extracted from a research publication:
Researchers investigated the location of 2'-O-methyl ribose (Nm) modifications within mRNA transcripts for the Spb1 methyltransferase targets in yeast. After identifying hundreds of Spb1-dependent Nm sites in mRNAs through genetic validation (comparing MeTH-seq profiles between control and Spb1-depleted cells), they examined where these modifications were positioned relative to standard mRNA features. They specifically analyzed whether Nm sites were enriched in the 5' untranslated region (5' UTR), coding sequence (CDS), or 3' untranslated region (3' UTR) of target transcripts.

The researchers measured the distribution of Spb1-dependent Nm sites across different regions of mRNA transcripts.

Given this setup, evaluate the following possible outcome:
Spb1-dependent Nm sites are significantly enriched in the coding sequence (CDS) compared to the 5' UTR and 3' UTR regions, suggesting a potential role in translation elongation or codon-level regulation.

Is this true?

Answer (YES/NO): YES